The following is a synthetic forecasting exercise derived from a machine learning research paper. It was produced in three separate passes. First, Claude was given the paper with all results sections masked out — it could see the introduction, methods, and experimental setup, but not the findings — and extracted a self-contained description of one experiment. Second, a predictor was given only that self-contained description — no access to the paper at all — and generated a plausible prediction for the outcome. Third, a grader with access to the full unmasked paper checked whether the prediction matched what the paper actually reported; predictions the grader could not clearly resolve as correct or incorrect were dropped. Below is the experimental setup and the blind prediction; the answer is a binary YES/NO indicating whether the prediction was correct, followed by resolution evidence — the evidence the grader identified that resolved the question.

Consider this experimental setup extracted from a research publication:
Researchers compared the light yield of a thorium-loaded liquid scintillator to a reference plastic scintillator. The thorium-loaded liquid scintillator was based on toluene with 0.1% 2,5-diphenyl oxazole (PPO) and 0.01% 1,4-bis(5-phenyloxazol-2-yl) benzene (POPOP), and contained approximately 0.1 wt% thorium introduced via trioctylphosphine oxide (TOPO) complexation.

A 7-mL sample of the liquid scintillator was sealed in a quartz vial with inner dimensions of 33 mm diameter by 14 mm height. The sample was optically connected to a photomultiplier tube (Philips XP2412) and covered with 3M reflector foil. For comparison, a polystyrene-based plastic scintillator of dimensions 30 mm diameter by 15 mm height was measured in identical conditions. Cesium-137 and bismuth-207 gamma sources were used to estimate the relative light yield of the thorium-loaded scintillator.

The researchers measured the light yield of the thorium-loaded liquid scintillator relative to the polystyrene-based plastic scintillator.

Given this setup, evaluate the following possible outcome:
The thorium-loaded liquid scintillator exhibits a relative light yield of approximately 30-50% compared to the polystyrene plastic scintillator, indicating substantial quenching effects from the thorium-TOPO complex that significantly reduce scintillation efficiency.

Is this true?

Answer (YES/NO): YES